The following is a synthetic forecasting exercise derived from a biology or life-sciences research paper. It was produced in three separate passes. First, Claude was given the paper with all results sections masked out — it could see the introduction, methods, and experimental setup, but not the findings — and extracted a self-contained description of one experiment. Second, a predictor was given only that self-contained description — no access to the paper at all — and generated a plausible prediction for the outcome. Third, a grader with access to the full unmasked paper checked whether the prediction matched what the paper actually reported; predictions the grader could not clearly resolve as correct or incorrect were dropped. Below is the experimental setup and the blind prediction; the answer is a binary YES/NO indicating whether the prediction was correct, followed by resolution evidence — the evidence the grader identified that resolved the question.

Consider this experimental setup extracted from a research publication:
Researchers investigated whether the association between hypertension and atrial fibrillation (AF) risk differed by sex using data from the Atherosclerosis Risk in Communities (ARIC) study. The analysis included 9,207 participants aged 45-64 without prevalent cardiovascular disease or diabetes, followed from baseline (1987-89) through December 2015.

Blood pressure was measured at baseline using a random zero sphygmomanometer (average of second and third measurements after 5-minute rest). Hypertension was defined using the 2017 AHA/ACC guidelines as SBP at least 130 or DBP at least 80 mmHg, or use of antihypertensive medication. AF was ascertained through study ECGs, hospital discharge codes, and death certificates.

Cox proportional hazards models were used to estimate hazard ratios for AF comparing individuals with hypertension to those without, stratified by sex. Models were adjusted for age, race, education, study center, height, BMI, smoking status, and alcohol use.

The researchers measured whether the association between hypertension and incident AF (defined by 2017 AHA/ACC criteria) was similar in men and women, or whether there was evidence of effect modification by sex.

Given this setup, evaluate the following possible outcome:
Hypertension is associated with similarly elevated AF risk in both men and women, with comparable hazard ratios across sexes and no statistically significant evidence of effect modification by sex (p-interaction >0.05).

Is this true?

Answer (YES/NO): NO